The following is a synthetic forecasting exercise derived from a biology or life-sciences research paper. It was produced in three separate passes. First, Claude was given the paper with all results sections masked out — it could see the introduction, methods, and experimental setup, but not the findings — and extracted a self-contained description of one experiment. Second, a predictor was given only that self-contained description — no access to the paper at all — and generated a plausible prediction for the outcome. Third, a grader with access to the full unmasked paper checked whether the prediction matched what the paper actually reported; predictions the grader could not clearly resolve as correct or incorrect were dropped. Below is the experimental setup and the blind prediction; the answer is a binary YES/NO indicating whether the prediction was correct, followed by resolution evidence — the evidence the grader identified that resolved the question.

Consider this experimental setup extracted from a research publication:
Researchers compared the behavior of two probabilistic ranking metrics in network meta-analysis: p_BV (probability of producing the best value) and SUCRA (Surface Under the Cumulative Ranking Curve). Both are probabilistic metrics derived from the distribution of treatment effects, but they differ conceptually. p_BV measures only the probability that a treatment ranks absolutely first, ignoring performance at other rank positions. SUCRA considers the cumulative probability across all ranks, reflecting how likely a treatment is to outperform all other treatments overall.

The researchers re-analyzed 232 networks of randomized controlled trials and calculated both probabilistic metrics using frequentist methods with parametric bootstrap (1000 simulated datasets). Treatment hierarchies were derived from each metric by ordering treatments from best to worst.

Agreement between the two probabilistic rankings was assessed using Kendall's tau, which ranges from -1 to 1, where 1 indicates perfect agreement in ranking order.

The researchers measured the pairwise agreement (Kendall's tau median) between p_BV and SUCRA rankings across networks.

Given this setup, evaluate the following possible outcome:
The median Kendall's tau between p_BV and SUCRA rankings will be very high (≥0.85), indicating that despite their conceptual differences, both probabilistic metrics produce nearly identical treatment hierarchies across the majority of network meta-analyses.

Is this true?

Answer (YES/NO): NO